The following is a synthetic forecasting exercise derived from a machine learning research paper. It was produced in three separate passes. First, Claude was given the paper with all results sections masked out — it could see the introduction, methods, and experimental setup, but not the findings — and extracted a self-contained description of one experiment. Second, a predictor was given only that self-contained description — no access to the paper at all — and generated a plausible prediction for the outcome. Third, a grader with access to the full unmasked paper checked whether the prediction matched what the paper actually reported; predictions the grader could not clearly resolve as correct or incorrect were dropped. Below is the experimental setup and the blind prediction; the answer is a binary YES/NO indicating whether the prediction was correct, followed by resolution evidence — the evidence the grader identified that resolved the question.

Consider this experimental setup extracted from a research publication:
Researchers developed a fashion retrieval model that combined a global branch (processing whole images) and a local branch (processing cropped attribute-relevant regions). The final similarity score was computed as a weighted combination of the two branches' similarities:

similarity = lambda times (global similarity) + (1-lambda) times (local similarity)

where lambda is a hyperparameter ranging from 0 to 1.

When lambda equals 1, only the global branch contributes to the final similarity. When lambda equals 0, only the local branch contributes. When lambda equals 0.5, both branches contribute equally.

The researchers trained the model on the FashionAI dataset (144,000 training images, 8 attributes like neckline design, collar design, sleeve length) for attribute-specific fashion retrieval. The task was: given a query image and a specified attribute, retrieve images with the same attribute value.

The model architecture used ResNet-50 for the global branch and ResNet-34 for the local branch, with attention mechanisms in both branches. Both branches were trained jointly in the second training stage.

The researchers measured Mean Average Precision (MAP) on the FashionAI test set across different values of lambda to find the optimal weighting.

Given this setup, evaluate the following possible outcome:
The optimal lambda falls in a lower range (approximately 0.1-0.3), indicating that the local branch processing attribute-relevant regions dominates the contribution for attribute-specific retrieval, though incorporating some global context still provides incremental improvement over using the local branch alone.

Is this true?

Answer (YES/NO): NO